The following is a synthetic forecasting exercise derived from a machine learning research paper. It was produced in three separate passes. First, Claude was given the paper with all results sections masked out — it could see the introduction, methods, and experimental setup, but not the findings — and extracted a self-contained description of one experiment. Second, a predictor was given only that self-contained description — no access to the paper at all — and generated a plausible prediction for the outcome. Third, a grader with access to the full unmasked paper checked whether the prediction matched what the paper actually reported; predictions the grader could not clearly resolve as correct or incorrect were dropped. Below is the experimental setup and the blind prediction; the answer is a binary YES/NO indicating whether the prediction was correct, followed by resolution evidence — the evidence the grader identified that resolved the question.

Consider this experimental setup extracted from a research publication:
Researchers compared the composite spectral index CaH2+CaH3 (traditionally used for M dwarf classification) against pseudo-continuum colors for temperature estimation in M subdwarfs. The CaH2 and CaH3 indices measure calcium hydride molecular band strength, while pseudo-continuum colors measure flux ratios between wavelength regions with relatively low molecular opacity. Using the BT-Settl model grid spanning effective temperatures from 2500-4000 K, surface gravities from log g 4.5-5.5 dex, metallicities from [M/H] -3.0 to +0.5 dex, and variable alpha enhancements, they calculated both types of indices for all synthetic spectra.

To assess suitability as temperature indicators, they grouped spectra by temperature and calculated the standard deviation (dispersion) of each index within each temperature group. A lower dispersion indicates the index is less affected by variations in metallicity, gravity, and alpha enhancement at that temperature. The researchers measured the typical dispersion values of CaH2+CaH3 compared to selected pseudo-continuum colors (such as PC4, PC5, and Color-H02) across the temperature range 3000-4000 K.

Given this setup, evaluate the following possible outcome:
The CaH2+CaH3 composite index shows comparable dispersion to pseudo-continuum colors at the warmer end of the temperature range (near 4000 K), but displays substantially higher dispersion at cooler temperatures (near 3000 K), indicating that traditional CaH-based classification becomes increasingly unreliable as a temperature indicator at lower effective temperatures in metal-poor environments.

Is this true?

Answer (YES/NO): NO